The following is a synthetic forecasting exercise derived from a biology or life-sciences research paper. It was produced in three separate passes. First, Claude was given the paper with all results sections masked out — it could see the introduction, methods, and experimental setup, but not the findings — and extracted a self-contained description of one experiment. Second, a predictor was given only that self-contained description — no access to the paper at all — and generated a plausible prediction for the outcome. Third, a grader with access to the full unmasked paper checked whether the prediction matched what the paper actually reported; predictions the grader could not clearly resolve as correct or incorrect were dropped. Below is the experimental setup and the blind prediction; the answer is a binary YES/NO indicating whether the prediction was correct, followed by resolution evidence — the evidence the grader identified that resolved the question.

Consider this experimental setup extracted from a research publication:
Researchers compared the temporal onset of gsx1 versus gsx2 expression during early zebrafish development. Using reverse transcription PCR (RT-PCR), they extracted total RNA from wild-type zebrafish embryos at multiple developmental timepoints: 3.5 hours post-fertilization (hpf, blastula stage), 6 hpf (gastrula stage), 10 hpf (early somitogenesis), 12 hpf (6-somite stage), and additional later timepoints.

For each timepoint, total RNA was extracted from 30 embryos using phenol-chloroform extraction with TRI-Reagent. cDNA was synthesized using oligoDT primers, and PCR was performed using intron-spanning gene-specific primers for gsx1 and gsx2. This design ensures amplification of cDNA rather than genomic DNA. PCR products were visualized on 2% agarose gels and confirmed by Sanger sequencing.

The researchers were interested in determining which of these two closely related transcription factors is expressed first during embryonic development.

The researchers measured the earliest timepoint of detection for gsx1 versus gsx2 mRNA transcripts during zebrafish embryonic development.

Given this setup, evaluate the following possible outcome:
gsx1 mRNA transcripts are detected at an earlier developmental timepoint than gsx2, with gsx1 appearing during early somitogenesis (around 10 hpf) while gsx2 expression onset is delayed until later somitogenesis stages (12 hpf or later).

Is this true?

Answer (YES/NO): YES